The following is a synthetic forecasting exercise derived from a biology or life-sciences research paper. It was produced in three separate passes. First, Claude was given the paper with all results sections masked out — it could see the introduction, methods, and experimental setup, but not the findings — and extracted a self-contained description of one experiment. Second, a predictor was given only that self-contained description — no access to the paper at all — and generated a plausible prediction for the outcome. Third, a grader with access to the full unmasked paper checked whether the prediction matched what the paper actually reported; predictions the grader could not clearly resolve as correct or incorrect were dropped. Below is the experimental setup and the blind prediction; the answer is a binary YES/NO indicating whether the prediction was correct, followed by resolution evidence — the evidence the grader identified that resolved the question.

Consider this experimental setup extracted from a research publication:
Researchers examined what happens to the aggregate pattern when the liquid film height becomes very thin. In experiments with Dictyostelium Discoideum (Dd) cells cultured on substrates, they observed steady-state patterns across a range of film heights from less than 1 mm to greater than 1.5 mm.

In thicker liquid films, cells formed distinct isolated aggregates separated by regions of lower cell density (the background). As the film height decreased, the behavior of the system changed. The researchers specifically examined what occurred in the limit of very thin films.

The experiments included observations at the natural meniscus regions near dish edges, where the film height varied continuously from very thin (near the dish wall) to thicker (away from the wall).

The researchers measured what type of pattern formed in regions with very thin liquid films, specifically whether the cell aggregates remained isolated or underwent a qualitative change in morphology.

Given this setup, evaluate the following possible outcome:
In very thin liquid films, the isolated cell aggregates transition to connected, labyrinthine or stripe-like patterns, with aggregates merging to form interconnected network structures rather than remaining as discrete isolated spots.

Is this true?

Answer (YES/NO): NO